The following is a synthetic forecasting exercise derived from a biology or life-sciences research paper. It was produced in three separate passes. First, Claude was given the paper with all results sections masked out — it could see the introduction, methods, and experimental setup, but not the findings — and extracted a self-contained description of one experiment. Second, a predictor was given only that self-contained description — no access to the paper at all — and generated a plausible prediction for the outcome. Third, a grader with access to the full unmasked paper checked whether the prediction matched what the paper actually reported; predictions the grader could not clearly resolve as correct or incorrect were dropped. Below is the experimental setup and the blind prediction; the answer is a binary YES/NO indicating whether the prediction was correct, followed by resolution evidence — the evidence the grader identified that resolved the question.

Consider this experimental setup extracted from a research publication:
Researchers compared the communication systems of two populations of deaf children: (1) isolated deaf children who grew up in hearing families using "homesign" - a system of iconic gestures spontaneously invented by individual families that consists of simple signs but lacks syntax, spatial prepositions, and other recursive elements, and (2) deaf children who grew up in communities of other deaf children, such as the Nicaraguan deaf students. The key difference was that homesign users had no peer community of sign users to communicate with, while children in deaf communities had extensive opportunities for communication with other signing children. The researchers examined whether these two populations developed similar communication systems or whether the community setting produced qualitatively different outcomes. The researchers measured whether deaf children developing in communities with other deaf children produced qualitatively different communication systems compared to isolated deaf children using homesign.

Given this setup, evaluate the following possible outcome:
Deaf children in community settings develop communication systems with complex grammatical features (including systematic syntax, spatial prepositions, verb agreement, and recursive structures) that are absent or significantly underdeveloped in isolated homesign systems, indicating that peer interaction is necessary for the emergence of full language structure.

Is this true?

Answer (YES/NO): YES